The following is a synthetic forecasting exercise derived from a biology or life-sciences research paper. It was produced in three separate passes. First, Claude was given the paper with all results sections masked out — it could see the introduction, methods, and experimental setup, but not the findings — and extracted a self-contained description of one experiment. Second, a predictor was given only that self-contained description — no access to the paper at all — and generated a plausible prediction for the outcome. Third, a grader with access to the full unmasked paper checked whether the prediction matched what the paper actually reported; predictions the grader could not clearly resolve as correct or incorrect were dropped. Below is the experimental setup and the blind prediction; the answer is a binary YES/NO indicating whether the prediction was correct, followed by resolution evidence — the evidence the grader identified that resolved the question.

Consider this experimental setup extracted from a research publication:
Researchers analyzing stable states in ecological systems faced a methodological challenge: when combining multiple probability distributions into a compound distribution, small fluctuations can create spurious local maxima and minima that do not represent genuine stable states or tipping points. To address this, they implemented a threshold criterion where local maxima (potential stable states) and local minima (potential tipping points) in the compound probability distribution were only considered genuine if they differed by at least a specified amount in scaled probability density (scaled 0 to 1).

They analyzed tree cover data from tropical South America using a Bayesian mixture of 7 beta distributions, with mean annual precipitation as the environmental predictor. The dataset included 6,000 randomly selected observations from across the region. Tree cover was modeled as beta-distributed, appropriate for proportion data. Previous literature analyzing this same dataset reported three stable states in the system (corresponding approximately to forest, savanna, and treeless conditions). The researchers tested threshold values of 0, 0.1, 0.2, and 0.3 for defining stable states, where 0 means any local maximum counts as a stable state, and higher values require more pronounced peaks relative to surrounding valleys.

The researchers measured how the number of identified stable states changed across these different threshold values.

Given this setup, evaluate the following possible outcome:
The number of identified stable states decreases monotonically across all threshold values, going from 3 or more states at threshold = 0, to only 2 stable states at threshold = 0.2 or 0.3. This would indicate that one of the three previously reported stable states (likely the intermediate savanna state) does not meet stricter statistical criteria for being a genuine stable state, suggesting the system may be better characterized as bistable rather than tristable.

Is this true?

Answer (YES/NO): NO